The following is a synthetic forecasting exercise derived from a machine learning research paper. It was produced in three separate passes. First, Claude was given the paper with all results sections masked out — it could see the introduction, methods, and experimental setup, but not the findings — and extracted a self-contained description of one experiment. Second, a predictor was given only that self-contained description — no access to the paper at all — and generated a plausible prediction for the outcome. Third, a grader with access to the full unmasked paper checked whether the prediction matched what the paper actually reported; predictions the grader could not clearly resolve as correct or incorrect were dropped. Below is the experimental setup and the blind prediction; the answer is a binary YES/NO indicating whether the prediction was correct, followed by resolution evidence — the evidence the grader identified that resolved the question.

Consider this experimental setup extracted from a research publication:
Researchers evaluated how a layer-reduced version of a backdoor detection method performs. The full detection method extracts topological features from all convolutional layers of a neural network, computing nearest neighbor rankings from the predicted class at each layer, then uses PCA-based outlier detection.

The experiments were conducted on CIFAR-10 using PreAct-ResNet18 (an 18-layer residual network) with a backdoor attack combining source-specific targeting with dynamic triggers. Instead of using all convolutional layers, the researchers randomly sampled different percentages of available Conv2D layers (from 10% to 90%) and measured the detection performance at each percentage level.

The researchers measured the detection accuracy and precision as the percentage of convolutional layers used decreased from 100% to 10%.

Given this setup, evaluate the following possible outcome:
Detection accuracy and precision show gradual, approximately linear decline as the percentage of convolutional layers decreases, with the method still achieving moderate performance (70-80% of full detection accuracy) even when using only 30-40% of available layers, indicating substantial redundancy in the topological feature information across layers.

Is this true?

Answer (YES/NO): NO